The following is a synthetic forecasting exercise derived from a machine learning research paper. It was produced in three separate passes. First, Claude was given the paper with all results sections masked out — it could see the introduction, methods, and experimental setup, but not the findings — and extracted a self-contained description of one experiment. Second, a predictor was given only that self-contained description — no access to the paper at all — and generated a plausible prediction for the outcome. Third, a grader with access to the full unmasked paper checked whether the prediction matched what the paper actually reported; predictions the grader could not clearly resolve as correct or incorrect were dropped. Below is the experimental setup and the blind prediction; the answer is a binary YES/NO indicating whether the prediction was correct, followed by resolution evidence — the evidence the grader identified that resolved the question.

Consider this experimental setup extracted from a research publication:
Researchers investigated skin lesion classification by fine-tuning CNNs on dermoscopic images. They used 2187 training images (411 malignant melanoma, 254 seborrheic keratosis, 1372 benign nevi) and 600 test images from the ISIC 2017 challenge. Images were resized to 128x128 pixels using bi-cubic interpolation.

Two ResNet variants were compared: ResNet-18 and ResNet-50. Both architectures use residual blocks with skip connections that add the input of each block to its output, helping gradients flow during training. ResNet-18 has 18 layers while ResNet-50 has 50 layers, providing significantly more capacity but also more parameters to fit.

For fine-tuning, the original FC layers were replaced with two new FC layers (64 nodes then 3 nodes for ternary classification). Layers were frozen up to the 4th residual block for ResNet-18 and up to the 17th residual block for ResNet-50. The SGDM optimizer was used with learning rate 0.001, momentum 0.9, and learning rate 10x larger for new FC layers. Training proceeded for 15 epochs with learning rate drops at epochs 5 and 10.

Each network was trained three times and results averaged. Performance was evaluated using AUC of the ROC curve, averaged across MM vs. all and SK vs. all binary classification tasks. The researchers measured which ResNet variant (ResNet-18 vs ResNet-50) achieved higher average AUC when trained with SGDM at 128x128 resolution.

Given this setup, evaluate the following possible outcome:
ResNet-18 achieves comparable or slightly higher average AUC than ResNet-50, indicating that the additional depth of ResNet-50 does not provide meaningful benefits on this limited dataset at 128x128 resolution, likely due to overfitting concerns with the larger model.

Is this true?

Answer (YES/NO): YES